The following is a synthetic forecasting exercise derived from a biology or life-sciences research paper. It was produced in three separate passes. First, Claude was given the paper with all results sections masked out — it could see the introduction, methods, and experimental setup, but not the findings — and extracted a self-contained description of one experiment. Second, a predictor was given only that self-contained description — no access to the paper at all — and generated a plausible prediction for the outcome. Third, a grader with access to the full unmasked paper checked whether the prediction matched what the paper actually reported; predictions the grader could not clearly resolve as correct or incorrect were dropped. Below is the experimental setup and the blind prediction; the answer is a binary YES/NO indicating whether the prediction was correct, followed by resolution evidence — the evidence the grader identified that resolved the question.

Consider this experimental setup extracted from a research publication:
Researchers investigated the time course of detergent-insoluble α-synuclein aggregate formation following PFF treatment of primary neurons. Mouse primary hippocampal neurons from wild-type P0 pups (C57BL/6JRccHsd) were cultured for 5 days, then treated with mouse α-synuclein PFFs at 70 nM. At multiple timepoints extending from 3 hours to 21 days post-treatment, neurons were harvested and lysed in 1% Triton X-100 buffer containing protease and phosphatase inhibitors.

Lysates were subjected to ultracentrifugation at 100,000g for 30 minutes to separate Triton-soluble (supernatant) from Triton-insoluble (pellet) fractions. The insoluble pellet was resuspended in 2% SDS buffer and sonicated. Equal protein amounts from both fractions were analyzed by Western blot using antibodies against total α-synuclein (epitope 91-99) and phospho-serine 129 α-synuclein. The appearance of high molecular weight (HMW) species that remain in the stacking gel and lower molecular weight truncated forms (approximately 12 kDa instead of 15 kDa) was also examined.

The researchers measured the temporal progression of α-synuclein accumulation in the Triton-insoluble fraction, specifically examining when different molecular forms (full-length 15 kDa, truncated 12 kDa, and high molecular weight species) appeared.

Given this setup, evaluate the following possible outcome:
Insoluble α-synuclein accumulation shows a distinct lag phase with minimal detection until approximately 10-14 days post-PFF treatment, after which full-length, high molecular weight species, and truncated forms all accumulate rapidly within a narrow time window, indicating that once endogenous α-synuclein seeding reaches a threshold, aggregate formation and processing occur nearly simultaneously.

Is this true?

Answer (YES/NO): NO